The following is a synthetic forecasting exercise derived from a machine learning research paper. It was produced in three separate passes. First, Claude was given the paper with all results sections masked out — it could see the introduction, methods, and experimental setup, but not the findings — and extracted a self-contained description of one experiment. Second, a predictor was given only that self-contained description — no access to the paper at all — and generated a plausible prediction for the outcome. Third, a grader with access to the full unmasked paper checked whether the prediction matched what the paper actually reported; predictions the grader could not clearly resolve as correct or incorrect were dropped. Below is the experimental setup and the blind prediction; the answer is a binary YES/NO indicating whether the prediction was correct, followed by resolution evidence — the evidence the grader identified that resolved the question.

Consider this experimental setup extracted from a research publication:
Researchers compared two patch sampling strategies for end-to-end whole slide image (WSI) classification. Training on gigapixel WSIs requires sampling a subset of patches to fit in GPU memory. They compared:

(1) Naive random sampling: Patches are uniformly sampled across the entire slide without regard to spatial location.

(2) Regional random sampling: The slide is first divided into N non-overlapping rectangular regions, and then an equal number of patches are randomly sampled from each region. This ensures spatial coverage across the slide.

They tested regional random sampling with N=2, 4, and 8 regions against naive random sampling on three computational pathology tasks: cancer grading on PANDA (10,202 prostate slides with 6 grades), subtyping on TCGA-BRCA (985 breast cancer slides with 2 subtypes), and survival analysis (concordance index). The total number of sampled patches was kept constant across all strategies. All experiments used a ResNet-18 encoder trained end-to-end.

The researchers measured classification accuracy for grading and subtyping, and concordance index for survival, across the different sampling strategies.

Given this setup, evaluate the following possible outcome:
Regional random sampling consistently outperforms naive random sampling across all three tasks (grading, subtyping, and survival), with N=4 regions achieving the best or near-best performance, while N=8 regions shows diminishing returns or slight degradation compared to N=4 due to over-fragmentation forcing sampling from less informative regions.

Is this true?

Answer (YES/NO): NO